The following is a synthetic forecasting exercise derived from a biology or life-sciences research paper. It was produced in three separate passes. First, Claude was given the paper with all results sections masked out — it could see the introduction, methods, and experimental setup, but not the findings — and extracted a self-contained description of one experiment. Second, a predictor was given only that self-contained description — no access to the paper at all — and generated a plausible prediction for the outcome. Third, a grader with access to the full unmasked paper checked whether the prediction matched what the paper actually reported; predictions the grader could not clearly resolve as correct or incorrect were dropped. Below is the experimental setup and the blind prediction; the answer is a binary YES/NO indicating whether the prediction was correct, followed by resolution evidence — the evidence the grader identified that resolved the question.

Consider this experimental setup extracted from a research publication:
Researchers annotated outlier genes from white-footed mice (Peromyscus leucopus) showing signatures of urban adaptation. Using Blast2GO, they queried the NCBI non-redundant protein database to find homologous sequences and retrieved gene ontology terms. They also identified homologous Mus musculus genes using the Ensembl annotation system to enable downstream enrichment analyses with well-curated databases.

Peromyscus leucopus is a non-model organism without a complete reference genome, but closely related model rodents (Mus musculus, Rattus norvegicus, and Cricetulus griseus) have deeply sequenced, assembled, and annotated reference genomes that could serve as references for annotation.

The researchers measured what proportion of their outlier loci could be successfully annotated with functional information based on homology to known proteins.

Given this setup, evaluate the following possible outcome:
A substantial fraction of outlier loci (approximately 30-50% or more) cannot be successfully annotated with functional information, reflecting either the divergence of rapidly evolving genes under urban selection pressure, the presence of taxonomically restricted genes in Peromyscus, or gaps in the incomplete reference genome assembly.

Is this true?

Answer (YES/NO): NO